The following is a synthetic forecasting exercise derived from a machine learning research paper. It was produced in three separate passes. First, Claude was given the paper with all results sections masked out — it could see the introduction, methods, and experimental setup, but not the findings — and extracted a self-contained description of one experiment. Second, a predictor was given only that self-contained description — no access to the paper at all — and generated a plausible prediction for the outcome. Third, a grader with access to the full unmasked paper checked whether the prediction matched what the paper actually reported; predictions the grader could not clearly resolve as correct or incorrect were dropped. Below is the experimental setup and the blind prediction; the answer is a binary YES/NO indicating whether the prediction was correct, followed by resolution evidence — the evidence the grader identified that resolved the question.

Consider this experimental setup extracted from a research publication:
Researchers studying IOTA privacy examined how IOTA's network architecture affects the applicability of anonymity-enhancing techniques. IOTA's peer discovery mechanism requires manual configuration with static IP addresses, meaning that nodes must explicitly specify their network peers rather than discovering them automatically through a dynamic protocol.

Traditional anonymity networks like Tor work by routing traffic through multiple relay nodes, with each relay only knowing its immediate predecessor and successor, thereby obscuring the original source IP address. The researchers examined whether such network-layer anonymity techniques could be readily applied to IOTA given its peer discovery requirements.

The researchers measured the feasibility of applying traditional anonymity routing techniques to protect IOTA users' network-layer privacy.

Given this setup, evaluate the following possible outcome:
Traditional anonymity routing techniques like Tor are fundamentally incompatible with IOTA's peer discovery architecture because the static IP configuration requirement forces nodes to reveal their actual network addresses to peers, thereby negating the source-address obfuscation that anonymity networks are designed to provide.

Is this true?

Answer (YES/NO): NO